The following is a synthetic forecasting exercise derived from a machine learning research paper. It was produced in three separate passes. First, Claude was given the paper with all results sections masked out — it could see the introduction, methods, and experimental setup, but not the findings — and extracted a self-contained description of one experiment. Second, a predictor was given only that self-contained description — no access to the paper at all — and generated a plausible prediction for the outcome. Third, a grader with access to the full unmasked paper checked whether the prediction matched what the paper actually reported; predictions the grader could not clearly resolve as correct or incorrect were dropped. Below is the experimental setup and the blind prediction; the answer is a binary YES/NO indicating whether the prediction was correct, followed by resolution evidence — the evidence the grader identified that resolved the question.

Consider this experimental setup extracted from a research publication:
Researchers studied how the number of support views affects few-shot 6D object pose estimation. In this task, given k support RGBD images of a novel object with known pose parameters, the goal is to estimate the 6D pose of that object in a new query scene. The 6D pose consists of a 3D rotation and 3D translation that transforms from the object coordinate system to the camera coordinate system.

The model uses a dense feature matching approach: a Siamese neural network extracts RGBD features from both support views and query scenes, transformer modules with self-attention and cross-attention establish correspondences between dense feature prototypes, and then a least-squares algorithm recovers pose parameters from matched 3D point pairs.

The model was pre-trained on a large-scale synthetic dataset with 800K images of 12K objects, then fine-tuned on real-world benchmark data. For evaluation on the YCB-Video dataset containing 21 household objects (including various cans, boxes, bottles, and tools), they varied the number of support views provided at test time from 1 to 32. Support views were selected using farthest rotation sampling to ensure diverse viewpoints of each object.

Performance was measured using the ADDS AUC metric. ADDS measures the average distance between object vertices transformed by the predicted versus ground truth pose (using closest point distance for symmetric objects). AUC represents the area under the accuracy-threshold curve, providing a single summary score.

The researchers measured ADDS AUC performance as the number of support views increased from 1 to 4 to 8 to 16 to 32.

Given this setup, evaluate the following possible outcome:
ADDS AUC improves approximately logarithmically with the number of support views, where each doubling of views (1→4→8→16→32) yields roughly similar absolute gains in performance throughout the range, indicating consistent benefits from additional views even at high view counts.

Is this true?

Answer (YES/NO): NO